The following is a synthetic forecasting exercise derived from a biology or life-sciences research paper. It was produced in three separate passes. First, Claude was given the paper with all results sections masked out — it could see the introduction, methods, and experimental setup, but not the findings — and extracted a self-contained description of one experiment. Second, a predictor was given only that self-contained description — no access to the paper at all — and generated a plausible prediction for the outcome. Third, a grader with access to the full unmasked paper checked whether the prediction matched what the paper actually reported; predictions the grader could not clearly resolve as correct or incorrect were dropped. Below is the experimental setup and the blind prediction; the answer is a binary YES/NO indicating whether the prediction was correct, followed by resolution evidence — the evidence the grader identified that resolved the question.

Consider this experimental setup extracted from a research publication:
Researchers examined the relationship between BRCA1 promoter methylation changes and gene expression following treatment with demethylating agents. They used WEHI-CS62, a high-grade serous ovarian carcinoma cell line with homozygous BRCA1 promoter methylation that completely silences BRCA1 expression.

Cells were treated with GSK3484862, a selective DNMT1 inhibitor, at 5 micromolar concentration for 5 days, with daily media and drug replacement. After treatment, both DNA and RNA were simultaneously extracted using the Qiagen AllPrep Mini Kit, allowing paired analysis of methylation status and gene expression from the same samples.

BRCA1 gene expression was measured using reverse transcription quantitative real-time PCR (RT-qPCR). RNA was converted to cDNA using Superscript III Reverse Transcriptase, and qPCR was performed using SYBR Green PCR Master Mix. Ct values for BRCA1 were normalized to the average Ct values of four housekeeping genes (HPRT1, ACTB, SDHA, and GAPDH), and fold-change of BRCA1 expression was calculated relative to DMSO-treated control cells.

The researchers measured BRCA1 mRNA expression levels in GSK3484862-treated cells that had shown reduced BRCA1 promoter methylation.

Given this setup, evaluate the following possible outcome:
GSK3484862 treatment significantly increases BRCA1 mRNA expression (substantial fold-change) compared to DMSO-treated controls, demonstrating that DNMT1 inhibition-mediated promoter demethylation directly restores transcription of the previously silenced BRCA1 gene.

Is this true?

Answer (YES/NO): YES